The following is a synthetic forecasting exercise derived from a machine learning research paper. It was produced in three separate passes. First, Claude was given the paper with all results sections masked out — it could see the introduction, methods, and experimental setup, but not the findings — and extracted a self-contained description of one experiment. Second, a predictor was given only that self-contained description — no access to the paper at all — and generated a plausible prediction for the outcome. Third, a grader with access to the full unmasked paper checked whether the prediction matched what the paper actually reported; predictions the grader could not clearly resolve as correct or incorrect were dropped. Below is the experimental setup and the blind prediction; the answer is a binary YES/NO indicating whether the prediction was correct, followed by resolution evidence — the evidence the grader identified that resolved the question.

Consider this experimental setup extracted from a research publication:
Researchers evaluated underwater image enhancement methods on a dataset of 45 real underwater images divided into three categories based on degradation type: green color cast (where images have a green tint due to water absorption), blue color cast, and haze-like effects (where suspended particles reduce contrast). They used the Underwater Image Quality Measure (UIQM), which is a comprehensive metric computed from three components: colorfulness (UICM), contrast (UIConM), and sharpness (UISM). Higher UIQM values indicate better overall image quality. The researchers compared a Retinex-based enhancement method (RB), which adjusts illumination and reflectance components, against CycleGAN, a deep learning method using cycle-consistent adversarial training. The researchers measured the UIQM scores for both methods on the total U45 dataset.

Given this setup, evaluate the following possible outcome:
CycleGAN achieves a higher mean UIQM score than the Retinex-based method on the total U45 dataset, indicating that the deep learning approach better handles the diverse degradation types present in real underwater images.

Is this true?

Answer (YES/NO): NO